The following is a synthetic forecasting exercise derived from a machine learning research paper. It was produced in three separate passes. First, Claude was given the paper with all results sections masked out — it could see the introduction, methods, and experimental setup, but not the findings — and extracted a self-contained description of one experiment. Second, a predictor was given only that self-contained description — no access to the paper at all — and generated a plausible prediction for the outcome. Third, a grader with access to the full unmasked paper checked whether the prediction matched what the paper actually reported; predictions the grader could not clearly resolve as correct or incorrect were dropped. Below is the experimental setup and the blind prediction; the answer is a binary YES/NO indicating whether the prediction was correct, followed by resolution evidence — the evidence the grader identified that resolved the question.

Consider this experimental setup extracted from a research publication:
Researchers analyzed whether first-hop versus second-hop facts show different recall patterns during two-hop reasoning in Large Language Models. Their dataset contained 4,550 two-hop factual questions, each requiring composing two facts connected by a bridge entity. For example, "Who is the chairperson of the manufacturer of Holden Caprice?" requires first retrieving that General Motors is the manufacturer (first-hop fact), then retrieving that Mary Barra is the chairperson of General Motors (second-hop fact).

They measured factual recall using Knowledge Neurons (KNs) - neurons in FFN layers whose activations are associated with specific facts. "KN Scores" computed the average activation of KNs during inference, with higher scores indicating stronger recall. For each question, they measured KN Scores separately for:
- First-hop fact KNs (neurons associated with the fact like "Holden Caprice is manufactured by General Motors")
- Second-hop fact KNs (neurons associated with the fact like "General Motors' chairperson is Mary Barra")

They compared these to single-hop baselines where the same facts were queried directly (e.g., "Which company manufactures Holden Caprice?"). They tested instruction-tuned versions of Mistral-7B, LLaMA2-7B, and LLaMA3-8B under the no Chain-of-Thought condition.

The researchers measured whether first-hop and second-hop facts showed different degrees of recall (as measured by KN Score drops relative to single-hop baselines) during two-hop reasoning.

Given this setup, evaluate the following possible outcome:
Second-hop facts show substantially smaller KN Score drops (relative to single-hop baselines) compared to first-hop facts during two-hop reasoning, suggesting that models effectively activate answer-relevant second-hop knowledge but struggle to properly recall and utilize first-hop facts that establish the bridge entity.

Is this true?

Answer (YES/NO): NO